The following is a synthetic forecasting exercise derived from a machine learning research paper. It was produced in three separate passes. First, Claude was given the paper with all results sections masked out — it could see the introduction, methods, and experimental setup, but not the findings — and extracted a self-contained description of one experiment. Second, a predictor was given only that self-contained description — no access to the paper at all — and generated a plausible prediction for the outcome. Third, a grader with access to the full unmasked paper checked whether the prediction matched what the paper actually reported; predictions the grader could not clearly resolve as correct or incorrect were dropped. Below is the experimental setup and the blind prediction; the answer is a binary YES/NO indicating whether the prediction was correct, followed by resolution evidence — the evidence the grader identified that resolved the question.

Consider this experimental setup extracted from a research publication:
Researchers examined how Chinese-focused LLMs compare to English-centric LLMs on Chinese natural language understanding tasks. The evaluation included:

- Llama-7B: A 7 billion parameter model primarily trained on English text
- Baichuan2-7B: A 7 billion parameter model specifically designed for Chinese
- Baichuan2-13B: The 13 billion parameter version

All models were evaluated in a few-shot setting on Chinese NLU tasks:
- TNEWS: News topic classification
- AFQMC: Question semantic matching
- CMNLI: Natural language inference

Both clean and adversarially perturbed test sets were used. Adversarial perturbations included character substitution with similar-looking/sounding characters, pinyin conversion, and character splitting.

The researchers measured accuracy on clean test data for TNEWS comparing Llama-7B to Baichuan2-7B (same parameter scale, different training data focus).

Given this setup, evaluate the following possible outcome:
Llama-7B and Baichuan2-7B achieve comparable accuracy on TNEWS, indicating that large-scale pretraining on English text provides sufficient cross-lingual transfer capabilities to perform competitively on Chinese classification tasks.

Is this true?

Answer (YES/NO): NO